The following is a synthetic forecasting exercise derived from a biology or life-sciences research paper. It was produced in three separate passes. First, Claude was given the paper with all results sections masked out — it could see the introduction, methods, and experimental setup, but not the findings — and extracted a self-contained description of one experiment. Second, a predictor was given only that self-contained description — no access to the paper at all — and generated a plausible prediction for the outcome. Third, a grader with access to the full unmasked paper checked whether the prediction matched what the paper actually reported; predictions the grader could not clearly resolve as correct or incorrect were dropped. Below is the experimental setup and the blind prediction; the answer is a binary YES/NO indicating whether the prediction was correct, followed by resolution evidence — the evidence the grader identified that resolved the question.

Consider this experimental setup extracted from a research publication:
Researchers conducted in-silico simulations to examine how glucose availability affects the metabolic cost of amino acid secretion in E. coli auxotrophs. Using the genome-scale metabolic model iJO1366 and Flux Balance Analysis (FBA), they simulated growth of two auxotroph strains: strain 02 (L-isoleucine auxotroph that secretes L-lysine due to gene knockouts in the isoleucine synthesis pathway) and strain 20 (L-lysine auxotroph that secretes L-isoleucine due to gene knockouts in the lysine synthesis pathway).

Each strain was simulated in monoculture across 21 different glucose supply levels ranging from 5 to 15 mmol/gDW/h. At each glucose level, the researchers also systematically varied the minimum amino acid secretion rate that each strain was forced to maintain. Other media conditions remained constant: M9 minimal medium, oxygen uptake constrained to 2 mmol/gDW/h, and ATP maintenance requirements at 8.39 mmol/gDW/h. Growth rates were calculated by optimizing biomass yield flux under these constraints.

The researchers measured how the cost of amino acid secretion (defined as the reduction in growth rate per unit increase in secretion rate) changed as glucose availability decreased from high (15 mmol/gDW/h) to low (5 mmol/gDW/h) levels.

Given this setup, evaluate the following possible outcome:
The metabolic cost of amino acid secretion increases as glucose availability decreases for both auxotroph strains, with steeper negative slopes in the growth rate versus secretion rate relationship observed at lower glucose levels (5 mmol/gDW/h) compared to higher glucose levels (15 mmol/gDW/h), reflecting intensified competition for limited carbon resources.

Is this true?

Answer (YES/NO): NO